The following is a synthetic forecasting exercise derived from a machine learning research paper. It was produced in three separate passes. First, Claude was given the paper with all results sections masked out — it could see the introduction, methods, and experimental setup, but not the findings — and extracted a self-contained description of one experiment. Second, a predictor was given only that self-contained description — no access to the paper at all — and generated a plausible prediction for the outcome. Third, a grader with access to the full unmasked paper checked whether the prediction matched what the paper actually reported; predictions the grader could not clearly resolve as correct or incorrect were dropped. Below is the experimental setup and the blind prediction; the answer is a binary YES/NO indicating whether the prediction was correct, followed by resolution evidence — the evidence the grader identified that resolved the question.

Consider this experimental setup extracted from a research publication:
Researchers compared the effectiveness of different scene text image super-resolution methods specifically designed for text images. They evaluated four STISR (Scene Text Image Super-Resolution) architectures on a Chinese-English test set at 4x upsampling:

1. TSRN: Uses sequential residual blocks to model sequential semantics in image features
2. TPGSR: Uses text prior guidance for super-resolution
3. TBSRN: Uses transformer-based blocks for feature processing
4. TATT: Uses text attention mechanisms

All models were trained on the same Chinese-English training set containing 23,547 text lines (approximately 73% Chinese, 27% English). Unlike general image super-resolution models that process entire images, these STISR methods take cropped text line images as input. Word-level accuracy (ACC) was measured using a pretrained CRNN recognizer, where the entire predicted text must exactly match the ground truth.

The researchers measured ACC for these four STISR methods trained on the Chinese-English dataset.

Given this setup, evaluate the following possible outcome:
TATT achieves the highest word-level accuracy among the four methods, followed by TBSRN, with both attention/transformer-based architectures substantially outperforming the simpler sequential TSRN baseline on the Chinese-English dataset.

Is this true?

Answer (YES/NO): NO